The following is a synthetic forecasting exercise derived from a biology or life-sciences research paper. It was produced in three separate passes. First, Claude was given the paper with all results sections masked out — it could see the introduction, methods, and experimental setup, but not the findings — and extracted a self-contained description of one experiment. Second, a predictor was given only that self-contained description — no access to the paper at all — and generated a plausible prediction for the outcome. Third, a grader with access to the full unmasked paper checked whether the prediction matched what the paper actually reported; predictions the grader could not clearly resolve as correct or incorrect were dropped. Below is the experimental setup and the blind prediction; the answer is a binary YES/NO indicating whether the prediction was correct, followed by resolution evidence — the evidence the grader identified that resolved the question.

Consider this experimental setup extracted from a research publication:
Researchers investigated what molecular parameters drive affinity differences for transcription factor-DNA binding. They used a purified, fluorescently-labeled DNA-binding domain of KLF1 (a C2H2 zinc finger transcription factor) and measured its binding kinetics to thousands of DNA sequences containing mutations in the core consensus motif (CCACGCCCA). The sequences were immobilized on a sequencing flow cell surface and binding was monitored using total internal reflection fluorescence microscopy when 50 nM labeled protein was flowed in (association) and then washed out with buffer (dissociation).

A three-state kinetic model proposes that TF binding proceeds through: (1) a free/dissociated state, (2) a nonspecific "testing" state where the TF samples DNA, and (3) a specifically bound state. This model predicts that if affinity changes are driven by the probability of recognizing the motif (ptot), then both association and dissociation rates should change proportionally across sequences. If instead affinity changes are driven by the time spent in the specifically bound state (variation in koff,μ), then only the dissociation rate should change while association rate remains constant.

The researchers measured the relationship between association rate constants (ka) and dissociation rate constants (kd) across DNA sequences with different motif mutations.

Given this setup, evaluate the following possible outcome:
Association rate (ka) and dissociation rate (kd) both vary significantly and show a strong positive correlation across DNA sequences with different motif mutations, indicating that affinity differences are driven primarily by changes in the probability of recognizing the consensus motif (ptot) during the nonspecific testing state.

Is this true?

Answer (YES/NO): NO